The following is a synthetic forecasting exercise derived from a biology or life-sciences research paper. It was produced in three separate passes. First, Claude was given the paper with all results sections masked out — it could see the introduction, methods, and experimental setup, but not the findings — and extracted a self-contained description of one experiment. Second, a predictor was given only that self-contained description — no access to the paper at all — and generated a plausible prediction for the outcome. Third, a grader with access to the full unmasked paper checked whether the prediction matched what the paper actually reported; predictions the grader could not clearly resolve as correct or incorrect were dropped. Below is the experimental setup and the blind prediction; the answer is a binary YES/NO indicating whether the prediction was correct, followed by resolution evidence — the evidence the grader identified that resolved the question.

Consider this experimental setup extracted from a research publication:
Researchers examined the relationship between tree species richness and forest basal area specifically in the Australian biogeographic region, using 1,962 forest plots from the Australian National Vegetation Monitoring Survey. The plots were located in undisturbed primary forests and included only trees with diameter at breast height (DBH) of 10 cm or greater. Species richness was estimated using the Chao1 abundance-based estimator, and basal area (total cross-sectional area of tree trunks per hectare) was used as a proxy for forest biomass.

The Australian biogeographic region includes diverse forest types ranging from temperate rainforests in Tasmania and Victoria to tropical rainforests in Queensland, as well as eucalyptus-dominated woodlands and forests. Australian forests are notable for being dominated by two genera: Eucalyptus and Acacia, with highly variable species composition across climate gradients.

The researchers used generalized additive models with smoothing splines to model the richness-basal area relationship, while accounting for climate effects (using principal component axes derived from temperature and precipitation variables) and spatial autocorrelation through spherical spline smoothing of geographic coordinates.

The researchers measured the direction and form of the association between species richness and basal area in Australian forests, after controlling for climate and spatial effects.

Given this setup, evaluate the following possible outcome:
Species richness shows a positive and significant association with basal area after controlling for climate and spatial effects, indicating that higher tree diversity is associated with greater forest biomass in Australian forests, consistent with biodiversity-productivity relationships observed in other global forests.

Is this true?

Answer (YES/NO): NO